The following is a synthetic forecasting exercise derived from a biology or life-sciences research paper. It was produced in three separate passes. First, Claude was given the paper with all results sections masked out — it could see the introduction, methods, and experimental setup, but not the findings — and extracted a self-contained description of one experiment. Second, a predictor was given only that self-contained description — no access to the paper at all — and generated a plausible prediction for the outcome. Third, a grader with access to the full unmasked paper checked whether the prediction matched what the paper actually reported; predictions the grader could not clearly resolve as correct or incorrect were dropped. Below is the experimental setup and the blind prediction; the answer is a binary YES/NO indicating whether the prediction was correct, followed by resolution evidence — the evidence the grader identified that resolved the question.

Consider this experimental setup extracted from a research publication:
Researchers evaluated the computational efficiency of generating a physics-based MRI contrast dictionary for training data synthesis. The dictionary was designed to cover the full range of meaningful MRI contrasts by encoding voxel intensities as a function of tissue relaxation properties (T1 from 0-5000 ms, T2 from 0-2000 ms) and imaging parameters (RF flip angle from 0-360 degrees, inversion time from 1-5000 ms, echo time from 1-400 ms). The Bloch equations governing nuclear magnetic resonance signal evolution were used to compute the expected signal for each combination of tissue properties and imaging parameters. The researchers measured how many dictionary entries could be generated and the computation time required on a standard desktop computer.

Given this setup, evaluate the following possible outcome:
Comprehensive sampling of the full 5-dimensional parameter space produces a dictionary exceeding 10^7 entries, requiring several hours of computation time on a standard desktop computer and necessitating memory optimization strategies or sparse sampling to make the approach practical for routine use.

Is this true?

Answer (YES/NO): NO